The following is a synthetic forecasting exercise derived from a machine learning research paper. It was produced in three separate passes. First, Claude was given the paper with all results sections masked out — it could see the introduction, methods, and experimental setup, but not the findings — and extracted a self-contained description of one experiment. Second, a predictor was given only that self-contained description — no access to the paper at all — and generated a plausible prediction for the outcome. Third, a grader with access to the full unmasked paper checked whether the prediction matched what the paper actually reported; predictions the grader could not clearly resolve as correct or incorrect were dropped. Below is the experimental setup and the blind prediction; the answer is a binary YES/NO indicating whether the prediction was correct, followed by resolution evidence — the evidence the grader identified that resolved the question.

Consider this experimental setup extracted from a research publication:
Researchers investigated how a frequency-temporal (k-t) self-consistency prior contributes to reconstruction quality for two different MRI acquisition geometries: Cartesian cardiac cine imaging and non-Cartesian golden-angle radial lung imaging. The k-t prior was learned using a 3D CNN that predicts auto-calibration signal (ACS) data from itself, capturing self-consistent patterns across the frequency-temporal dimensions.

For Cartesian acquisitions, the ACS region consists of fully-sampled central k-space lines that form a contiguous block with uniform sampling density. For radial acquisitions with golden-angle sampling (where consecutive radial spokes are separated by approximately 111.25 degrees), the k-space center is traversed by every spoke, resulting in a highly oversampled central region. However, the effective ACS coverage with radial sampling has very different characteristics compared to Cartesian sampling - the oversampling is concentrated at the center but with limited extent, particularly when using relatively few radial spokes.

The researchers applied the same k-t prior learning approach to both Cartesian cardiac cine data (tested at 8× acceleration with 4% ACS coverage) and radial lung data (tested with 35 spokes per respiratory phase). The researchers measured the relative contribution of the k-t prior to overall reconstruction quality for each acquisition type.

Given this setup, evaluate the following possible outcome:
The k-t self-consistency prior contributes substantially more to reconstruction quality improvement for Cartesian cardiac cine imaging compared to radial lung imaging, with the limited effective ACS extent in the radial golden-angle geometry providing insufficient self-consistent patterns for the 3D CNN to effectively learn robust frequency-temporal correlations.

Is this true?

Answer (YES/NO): YES